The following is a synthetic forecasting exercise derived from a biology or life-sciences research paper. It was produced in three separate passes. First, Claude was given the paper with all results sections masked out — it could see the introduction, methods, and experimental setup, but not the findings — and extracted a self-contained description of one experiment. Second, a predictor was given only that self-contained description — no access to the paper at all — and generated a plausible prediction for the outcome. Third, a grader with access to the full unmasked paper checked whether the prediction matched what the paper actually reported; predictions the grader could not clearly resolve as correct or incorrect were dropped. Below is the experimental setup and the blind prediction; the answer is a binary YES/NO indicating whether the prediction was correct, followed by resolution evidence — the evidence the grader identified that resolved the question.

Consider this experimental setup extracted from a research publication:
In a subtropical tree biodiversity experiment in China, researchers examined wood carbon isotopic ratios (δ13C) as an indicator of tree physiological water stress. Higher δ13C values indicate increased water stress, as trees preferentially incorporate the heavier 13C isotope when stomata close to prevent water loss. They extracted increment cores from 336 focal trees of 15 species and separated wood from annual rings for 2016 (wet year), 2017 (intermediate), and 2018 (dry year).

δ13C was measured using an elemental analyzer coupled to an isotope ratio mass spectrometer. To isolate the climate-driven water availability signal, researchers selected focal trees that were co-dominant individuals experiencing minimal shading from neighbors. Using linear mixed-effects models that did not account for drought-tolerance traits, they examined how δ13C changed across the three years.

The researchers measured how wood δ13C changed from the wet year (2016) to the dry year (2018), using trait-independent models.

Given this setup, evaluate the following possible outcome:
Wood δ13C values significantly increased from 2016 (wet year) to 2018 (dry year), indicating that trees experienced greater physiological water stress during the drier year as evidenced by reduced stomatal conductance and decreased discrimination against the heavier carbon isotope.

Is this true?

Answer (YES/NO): NO